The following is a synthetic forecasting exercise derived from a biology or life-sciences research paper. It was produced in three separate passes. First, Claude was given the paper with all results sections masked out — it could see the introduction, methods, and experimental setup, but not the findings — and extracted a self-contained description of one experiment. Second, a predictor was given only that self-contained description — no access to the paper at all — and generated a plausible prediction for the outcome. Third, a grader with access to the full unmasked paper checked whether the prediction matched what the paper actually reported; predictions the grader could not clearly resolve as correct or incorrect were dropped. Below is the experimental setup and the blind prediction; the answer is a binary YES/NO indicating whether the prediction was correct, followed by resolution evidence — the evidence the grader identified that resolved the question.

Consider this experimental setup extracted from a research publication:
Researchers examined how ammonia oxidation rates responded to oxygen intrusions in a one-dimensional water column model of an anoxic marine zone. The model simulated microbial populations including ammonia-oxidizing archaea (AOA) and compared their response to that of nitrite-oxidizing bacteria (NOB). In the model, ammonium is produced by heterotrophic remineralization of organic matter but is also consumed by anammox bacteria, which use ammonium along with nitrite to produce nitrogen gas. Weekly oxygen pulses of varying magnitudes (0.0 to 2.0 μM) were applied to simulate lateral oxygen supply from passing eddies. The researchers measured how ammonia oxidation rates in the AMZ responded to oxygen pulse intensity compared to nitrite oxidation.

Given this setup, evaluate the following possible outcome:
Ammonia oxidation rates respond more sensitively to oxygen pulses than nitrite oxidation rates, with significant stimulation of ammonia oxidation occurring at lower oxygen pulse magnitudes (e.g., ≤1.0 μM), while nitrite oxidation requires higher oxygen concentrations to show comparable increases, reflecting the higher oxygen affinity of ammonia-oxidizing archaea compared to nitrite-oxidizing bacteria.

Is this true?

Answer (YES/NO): NO